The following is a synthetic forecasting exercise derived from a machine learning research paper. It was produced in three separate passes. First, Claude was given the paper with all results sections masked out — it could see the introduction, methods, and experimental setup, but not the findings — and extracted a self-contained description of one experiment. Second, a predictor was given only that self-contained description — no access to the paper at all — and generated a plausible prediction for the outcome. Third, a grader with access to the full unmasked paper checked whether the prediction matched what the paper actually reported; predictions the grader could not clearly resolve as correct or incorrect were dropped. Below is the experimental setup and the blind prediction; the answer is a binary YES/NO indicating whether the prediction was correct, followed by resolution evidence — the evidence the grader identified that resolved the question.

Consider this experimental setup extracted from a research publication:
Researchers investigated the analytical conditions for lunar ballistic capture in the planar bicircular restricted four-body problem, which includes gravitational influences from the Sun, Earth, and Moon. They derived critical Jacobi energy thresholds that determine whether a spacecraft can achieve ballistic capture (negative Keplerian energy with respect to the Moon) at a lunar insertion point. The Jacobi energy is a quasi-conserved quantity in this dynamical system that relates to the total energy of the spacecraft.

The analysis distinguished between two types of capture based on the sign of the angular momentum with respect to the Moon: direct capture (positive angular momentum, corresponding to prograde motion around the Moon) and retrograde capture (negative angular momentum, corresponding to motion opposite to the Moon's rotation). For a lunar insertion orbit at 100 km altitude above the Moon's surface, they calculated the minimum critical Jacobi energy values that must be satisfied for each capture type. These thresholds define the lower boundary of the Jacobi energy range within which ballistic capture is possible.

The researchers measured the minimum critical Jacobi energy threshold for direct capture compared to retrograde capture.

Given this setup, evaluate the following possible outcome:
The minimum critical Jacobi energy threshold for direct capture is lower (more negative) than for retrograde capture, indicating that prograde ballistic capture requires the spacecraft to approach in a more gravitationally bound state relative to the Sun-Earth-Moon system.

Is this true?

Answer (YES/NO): NO